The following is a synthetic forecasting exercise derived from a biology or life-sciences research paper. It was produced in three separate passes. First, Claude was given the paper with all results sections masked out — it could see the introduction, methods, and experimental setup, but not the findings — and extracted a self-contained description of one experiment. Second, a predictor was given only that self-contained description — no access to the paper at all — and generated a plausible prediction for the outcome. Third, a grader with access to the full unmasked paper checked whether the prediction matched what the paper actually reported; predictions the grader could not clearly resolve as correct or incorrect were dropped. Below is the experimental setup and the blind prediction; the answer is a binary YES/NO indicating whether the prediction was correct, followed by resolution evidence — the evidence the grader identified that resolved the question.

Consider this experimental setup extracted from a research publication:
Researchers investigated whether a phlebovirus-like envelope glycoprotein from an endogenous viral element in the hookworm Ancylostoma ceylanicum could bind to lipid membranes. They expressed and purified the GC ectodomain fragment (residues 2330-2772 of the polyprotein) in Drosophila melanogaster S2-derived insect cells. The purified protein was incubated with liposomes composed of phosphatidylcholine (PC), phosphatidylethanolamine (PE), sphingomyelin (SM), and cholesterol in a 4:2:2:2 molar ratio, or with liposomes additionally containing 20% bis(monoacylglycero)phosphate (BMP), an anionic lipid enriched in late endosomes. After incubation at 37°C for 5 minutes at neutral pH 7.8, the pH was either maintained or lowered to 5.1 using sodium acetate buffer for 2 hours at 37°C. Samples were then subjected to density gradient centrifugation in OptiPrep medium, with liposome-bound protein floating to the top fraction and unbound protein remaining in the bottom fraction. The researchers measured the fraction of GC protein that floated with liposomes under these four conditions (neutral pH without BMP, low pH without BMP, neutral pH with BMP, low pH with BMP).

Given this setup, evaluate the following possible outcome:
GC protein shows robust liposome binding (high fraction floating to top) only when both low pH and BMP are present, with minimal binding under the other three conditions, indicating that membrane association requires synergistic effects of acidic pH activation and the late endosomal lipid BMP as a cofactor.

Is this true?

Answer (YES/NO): YES